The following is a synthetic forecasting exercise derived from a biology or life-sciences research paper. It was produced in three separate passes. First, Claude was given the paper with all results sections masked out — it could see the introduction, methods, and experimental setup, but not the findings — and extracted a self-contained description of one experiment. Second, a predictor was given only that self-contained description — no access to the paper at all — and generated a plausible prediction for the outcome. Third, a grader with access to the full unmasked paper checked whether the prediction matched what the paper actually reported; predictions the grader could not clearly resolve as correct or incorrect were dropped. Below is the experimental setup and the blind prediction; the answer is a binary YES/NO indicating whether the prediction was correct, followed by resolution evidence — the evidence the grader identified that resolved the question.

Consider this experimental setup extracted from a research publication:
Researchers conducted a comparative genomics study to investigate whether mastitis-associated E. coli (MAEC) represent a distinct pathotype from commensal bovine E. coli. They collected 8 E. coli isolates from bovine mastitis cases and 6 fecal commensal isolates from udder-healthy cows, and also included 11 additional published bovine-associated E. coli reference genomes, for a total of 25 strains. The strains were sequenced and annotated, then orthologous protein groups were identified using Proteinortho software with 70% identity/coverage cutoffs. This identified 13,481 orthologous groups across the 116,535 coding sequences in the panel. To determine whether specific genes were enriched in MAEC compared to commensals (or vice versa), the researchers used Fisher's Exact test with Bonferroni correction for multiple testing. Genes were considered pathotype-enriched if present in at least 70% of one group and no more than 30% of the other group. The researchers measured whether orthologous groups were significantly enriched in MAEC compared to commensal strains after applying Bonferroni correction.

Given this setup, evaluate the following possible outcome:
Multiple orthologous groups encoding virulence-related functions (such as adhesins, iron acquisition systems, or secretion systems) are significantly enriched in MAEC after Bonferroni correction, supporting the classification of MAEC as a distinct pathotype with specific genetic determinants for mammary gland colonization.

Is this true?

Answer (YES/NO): NO